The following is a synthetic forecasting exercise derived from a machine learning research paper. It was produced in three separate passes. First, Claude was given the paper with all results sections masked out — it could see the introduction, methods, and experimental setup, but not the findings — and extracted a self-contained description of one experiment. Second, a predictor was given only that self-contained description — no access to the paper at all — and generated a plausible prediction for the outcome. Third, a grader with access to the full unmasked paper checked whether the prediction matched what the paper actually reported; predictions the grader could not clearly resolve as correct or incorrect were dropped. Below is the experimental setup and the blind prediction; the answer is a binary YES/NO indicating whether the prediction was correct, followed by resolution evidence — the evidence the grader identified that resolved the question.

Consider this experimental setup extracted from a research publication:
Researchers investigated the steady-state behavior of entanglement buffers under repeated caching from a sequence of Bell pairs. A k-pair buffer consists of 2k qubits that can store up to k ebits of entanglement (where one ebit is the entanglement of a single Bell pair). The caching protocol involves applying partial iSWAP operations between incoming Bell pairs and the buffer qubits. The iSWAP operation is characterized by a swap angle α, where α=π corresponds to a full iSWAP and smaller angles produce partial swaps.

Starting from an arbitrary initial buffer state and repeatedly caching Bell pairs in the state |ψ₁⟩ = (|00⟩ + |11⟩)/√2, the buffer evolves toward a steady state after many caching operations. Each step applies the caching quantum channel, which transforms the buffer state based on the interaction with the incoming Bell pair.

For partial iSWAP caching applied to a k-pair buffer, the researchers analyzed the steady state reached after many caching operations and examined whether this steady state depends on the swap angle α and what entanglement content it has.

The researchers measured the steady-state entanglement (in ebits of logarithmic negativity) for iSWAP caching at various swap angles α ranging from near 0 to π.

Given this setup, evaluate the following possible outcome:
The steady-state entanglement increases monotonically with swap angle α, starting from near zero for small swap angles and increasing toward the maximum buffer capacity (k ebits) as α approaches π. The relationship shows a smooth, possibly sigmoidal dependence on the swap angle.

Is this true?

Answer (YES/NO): NO